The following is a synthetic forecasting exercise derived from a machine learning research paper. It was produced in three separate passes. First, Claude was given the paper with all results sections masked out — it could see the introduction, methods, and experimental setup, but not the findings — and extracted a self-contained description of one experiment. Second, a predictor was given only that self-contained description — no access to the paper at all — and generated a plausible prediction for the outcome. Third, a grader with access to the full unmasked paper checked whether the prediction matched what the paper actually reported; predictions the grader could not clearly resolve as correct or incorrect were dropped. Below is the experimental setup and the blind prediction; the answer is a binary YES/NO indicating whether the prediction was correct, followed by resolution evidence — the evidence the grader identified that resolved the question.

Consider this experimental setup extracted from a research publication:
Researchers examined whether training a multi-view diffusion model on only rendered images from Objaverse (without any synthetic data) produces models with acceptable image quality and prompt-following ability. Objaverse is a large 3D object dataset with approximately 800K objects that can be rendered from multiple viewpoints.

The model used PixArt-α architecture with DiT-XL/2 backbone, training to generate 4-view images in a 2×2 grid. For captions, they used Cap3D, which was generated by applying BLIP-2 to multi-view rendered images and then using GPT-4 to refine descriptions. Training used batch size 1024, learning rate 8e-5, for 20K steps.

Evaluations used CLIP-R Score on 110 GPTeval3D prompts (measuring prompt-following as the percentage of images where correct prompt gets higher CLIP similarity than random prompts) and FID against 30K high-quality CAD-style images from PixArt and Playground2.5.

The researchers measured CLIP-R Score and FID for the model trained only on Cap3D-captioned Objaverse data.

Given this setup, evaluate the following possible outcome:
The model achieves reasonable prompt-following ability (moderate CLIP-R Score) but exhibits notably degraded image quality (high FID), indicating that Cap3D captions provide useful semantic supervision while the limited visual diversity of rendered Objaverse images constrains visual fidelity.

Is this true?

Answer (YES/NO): NO